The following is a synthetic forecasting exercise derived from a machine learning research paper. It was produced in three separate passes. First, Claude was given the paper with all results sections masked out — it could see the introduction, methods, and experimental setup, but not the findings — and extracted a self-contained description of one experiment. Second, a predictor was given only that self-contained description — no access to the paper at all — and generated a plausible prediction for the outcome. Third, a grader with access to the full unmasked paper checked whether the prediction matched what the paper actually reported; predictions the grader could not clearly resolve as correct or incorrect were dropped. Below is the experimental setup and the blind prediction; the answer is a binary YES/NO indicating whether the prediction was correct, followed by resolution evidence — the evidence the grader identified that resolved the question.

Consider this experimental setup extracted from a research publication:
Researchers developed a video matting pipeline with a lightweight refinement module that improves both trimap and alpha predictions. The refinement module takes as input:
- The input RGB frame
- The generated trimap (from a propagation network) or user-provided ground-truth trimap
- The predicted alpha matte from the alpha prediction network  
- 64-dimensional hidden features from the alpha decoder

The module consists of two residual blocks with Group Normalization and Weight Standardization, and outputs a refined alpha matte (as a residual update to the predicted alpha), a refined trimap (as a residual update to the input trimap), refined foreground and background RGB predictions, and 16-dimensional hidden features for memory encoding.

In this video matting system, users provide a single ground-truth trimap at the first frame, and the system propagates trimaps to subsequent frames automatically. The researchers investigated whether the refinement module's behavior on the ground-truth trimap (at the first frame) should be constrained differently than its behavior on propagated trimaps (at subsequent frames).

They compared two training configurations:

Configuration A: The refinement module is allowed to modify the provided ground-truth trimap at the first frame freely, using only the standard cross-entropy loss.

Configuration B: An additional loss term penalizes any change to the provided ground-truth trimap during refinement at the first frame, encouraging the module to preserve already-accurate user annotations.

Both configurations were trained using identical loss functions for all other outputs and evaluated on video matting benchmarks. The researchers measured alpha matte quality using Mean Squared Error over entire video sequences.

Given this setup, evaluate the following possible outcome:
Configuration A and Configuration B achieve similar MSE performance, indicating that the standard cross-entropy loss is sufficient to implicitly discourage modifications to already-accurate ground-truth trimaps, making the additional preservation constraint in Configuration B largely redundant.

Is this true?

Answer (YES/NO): NO